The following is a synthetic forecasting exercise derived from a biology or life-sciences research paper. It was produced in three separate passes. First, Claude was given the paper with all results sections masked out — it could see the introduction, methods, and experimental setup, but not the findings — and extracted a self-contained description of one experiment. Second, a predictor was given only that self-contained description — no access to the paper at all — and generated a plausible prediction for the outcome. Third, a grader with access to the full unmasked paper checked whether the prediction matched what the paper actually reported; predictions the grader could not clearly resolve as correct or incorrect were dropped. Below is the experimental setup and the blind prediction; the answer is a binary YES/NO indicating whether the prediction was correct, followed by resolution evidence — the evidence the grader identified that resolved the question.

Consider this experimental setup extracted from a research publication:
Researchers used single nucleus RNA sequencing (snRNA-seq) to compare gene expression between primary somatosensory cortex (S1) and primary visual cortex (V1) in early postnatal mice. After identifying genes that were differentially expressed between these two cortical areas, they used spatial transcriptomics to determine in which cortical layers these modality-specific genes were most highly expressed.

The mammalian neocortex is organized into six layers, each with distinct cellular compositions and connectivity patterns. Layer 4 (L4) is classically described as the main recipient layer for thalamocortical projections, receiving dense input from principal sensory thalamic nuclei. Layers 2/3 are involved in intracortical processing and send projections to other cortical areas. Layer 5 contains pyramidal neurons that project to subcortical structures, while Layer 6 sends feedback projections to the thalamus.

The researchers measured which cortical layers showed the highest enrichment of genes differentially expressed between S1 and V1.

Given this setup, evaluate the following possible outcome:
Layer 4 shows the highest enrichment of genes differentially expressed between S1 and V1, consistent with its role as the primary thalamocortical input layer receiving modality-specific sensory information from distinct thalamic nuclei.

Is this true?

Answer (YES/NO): YES